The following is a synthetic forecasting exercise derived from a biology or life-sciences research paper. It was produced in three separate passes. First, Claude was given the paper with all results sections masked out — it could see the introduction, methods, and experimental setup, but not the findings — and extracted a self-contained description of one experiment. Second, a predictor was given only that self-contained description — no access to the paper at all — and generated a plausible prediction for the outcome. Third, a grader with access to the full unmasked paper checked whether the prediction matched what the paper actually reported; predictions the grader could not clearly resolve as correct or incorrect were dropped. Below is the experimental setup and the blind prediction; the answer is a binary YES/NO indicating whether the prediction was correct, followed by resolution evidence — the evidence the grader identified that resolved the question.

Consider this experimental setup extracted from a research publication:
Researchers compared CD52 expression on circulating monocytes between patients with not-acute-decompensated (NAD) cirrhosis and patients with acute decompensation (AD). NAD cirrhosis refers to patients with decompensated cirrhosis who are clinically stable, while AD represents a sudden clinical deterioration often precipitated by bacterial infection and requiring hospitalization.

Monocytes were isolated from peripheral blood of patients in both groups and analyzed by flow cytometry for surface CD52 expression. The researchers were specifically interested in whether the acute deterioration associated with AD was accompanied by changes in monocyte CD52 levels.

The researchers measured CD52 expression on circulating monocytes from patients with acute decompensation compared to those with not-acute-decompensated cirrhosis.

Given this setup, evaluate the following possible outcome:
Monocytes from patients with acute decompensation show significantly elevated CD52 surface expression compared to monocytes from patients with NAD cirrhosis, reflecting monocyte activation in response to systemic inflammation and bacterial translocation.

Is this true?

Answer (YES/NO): NO